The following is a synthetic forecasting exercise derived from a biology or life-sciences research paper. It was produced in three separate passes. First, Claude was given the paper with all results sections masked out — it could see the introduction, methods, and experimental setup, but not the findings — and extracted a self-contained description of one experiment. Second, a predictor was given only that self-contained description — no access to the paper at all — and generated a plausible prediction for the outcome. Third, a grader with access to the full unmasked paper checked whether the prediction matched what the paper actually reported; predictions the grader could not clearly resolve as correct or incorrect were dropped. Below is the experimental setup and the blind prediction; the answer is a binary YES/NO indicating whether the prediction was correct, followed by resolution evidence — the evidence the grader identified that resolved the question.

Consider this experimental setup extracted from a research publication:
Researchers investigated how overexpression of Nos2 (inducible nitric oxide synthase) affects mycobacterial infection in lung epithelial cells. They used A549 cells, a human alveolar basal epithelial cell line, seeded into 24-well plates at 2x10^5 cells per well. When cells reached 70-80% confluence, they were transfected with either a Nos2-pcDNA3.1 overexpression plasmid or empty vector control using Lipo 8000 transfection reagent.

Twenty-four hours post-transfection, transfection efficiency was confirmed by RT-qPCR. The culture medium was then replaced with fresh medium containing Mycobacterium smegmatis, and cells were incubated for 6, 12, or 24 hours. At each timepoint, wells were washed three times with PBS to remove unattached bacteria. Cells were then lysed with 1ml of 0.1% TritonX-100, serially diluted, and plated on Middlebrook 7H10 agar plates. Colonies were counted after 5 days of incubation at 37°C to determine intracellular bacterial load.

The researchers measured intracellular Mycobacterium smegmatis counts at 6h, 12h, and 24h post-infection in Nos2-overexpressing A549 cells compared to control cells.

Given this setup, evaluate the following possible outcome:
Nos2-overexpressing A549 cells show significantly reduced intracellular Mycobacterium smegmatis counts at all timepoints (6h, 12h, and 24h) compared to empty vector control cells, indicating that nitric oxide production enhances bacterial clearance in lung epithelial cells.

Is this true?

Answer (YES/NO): NO